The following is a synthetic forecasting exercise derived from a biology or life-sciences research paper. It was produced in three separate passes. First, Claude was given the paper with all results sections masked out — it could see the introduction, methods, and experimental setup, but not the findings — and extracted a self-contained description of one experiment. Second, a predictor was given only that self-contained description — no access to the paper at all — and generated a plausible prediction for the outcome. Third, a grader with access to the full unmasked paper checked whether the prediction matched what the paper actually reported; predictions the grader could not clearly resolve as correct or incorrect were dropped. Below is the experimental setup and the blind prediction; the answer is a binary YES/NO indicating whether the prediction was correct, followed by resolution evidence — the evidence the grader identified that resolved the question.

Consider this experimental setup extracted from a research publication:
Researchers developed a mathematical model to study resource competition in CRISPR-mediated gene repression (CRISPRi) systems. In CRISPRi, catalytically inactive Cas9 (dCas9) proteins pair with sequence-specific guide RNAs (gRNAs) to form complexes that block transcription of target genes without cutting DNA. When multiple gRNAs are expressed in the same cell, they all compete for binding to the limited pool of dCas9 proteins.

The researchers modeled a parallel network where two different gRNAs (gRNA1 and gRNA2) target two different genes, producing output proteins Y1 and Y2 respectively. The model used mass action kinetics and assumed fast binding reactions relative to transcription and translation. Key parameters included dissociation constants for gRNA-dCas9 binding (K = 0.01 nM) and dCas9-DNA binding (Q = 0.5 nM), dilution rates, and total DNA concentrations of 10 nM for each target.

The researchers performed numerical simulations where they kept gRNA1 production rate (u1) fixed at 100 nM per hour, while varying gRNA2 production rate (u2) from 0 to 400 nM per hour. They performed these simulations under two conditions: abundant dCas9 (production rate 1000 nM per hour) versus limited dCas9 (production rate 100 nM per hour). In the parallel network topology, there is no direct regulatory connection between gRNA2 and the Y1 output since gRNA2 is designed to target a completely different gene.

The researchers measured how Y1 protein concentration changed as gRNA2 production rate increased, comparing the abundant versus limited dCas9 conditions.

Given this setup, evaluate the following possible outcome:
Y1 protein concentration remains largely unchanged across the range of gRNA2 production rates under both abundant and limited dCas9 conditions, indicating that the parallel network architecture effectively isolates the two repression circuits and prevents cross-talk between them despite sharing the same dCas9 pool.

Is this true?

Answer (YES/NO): NO